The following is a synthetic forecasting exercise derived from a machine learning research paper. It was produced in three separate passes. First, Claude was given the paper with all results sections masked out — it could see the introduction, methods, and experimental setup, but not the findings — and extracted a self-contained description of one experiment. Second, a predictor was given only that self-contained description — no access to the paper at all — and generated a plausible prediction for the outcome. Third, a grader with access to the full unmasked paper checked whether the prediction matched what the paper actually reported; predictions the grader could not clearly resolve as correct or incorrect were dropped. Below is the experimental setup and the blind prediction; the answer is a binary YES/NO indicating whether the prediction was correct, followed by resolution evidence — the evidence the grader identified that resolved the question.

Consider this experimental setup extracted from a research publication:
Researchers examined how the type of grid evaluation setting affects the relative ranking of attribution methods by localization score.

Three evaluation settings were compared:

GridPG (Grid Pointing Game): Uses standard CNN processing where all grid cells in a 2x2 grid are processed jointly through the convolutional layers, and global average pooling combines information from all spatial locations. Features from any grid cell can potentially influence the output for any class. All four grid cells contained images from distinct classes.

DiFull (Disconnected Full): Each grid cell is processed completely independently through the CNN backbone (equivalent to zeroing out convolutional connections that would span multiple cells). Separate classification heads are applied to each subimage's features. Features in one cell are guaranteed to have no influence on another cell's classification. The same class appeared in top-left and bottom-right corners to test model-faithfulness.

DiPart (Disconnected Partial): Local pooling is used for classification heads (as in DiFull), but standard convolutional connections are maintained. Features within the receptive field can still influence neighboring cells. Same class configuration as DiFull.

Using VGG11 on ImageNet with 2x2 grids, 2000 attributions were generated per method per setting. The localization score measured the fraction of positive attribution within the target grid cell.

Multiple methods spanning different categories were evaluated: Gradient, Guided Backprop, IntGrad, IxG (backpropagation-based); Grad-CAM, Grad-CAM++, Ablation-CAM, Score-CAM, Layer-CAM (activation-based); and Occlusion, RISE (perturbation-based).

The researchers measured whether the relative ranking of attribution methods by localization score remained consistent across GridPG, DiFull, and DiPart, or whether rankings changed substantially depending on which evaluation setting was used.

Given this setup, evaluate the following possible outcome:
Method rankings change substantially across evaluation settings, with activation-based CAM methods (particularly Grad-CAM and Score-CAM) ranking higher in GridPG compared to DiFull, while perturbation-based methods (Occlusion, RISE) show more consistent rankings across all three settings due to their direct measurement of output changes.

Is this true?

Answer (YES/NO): YES